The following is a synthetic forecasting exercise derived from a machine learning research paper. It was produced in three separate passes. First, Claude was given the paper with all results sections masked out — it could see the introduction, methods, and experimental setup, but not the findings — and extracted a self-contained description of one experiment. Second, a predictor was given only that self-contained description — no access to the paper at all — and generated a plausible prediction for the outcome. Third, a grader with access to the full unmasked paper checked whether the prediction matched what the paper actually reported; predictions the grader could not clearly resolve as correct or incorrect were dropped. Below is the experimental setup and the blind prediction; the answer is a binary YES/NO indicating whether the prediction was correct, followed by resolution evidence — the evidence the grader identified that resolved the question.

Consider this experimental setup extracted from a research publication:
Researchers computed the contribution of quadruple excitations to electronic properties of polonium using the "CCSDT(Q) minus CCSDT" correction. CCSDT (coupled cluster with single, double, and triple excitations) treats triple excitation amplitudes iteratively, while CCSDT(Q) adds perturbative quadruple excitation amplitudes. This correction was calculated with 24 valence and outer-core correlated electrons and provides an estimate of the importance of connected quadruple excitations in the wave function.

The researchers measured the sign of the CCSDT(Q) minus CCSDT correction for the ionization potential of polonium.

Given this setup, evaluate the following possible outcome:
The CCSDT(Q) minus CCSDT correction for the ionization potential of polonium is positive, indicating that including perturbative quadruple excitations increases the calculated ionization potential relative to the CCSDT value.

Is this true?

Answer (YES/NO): NO